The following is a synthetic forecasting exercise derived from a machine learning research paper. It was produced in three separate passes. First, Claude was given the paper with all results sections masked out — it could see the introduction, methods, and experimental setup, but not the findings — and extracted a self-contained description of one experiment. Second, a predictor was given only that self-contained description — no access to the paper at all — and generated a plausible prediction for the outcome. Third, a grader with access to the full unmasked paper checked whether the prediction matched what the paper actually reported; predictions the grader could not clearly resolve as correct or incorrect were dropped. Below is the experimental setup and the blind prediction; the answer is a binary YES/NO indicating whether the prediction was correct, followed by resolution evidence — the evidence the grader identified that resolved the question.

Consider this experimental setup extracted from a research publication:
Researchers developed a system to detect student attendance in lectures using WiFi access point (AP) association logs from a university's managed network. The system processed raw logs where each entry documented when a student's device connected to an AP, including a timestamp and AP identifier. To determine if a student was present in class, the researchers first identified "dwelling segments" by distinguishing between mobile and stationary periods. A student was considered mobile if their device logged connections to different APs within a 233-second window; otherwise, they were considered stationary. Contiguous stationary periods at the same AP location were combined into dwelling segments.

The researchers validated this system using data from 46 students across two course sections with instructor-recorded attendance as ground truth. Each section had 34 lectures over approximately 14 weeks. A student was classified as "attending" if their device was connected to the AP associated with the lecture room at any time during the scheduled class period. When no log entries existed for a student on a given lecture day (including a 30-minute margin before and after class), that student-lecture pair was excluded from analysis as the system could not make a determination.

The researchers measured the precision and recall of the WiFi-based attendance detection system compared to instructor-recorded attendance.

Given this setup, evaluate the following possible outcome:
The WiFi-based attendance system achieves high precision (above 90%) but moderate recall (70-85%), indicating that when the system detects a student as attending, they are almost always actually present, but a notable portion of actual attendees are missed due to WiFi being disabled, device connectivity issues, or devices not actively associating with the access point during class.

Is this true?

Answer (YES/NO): NO